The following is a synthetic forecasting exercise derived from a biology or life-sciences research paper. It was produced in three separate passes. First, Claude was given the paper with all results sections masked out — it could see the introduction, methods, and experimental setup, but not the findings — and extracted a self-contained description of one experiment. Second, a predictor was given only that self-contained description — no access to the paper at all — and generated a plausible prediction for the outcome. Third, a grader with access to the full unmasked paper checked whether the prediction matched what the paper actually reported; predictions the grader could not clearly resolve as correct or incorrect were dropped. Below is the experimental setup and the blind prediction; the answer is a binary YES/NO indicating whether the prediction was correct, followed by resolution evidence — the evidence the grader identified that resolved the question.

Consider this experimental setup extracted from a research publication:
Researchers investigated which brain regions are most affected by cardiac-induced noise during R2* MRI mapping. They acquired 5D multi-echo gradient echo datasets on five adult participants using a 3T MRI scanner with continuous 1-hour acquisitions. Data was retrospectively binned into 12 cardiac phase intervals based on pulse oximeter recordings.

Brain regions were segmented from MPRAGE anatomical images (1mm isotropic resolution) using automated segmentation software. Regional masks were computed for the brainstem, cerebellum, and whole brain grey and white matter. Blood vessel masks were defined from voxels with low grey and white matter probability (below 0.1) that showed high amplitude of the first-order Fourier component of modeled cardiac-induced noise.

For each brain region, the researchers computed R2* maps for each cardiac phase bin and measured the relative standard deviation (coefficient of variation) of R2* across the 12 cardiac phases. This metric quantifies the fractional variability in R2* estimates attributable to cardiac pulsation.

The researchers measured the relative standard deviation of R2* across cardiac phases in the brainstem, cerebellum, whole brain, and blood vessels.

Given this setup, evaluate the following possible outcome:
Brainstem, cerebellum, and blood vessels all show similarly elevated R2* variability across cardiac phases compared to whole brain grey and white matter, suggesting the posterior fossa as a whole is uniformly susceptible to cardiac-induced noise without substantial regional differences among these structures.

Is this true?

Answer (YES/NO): NO